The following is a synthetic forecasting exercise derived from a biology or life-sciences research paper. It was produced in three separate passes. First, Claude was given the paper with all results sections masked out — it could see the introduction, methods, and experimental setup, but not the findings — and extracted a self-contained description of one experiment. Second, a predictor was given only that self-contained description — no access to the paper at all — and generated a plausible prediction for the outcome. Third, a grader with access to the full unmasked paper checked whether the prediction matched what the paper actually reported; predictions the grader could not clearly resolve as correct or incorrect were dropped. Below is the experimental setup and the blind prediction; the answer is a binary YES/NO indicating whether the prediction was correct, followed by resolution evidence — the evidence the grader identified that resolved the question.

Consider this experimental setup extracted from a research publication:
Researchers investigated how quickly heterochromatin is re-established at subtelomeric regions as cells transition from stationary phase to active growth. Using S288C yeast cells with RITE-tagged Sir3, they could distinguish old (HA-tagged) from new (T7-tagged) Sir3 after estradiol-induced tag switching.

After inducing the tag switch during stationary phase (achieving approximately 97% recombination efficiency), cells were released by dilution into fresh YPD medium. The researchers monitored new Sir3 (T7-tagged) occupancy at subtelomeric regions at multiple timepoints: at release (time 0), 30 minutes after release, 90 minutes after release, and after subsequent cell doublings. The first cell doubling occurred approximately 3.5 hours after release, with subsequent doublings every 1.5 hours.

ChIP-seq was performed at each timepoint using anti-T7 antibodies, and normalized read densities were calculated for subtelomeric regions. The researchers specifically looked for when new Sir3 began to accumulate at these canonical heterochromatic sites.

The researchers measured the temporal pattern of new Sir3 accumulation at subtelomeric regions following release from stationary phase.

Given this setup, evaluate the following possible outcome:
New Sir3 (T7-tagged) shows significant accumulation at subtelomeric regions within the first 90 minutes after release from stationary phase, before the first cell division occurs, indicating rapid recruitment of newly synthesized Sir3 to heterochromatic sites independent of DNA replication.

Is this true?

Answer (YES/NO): NO